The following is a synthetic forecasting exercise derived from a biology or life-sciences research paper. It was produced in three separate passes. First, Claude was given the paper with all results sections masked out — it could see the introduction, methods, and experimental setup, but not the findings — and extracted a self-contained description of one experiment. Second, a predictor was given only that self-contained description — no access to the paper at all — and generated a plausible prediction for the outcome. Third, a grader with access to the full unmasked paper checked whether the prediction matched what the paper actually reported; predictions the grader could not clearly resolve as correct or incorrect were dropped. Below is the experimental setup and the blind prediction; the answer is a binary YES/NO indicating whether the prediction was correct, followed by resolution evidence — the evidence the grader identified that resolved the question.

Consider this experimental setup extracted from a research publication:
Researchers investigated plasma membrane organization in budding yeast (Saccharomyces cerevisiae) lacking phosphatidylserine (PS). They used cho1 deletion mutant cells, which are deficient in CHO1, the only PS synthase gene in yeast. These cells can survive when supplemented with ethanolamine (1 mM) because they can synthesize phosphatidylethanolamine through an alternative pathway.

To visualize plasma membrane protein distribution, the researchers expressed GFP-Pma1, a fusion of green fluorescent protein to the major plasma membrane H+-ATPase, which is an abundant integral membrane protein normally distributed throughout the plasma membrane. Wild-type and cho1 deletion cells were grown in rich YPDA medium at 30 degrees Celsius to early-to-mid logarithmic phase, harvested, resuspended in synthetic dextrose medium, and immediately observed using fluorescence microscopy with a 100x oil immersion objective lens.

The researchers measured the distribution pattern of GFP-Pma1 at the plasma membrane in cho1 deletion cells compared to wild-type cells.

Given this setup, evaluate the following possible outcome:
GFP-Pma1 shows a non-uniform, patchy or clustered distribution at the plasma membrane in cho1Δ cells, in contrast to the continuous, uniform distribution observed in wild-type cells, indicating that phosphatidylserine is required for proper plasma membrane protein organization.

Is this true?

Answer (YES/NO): NO